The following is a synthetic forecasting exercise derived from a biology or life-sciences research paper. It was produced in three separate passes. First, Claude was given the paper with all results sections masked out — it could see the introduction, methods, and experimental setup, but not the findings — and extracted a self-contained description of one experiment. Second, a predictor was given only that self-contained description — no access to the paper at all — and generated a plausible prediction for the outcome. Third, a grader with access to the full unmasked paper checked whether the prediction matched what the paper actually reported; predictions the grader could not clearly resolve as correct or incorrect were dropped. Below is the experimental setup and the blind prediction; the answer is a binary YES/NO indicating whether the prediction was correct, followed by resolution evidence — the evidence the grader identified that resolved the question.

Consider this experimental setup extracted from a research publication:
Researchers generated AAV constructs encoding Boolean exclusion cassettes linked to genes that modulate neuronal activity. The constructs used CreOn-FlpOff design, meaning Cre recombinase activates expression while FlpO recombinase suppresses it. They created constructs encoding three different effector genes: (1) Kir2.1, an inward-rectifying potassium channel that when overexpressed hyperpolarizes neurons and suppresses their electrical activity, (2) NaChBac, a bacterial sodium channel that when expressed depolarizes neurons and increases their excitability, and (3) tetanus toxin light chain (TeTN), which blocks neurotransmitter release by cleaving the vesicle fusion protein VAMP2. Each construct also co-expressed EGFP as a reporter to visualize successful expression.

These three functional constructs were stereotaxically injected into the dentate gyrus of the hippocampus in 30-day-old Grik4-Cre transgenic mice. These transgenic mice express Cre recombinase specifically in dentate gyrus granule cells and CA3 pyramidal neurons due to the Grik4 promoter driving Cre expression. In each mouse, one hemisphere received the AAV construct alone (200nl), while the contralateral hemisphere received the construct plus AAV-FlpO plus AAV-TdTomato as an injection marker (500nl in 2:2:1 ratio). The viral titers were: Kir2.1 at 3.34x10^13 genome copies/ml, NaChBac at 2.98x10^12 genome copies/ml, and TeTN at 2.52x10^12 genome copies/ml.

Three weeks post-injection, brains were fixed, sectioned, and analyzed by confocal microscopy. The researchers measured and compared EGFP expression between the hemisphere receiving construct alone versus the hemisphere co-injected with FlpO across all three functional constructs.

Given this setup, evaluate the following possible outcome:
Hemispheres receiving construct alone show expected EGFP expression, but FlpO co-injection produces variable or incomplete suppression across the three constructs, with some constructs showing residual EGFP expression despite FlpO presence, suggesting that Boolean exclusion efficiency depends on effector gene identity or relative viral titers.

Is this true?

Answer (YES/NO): NO